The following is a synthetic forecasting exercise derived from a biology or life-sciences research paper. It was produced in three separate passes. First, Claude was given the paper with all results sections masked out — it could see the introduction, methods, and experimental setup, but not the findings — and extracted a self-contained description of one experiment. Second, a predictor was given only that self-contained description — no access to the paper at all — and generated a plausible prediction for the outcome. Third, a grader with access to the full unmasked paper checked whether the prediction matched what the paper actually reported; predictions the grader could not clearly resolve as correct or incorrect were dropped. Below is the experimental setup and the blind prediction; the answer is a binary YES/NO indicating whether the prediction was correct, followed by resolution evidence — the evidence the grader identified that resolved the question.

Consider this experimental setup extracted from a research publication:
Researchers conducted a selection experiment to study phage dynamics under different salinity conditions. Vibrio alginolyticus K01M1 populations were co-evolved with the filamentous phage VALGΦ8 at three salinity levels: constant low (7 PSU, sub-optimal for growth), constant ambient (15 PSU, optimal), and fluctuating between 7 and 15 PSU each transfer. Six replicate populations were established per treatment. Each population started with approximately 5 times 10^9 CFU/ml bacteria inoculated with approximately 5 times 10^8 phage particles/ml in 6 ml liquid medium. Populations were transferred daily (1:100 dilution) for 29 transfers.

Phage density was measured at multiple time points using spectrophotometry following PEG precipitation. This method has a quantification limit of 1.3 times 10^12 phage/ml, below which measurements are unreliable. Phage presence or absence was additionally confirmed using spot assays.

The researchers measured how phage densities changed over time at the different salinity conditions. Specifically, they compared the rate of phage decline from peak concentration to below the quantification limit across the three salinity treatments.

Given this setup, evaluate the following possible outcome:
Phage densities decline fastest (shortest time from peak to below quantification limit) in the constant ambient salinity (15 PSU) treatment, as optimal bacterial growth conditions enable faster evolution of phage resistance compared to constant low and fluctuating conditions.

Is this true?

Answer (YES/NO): NO